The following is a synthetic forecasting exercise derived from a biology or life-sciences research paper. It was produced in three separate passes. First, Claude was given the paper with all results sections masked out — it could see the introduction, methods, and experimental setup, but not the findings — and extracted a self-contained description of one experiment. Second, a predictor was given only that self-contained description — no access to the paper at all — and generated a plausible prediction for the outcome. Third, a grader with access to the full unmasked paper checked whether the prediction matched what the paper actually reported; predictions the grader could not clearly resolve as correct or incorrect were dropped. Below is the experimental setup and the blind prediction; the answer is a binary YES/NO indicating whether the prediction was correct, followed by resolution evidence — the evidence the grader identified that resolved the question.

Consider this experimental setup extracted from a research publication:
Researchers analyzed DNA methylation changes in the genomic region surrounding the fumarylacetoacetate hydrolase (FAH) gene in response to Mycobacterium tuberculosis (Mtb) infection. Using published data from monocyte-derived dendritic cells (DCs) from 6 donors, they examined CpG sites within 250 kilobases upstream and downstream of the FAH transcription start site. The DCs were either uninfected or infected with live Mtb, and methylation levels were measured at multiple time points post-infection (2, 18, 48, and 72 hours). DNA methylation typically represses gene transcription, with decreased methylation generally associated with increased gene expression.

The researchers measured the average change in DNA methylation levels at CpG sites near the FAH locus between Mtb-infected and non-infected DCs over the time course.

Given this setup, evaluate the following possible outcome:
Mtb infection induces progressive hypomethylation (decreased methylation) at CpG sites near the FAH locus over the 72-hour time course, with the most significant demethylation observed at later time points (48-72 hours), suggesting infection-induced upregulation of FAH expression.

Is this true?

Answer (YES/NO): NO